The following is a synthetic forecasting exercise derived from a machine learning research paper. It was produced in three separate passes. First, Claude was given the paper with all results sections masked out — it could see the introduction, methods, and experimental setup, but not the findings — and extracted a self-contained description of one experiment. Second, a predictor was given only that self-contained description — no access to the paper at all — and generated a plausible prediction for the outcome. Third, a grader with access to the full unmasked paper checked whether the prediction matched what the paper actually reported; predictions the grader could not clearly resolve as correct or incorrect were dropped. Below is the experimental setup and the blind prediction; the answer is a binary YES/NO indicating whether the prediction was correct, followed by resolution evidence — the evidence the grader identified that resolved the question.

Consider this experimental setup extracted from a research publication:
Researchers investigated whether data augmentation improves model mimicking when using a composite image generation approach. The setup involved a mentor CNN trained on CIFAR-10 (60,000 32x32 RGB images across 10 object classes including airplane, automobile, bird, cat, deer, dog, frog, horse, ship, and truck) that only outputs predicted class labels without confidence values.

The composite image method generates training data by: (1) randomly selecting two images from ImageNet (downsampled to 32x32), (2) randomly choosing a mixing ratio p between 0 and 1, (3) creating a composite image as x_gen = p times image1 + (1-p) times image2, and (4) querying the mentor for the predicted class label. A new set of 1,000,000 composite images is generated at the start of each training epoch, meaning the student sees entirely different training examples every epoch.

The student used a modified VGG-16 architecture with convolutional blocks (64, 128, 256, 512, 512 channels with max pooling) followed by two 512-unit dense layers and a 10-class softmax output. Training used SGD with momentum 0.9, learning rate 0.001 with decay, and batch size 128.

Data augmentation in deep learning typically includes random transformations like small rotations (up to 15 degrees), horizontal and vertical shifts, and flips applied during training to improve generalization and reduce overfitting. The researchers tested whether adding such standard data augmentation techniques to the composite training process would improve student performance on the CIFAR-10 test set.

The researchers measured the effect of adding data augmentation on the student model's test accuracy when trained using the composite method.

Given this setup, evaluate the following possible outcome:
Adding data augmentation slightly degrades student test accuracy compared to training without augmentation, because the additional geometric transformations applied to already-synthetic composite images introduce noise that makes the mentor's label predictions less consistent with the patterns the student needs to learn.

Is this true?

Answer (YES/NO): NO